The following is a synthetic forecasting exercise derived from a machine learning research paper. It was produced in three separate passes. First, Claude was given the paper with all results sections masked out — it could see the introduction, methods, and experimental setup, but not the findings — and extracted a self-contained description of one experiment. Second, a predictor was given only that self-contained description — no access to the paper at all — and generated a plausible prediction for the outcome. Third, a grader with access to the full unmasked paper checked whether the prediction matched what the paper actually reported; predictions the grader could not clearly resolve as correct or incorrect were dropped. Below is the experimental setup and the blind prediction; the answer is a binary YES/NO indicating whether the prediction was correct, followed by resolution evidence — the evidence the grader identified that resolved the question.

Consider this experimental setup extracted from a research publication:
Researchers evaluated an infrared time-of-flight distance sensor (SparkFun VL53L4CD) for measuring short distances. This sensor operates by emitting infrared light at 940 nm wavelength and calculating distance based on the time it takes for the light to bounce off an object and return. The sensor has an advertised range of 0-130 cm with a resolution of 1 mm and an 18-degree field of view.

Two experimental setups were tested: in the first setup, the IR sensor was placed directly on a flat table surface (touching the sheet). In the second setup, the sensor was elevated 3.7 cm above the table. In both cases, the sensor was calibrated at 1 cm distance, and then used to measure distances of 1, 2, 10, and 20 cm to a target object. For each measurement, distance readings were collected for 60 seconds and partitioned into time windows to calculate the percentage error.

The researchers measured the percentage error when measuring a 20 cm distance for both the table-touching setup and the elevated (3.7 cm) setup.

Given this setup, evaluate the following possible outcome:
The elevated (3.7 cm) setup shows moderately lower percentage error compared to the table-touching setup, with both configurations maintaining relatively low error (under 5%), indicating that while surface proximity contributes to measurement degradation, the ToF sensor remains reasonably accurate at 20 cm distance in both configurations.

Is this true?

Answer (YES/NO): NO